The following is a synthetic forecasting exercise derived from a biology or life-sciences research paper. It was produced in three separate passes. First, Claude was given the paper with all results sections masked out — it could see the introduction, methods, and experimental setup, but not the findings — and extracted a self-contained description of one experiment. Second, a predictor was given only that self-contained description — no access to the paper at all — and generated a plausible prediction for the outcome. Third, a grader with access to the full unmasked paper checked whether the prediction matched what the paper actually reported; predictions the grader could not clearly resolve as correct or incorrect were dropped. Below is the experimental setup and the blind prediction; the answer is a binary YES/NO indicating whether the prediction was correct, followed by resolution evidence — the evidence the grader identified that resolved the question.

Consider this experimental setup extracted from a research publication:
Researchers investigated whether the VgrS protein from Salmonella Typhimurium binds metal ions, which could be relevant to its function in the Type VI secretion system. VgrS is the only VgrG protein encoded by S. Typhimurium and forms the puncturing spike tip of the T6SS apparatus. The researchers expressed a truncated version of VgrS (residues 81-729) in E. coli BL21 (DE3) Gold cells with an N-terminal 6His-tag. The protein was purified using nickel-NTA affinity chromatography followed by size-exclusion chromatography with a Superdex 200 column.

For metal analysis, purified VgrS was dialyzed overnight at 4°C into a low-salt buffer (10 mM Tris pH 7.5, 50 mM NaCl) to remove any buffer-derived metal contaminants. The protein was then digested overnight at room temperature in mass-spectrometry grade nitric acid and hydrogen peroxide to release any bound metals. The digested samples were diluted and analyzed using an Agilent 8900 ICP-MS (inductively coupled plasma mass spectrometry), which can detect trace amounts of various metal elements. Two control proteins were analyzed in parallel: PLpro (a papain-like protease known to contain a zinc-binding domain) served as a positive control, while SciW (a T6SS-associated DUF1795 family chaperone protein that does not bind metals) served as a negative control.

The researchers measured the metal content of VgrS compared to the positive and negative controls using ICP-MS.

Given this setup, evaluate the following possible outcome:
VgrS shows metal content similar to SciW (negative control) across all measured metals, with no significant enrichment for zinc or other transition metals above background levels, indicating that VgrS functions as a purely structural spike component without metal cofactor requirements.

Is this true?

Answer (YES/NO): YES